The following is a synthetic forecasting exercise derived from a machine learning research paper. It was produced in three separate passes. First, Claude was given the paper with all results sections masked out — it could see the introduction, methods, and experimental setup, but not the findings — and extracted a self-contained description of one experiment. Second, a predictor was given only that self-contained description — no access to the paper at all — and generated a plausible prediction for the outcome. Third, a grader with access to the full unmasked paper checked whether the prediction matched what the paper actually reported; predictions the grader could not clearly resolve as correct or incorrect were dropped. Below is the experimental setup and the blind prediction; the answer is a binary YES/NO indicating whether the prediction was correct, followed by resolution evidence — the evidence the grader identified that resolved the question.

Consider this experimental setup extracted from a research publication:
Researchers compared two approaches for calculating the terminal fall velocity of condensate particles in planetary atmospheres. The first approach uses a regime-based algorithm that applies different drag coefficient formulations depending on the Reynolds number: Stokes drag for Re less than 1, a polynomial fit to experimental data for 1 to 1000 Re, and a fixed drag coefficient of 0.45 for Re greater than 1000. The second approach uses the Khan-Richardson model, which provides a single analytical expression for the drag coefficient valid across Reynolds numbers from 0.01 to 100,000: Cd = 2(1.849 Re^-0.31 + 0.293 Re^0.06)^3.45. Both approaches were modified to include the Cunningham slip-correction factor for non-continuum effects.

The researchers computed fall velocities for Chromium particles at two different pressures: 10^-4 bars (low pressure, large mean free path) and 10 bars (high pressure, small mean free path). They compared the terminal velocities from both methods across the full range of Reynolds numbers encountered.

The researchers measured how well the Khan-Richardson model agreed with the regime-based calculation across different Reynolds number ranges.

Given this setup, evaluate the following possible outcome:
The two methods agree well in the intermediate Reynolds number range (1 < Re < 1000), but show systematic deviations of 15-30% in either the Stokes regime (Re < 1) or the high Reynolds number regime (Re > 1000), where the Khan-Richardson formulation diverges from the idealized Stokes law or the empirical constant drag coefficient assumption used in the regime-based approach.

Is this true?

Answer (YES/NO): NO